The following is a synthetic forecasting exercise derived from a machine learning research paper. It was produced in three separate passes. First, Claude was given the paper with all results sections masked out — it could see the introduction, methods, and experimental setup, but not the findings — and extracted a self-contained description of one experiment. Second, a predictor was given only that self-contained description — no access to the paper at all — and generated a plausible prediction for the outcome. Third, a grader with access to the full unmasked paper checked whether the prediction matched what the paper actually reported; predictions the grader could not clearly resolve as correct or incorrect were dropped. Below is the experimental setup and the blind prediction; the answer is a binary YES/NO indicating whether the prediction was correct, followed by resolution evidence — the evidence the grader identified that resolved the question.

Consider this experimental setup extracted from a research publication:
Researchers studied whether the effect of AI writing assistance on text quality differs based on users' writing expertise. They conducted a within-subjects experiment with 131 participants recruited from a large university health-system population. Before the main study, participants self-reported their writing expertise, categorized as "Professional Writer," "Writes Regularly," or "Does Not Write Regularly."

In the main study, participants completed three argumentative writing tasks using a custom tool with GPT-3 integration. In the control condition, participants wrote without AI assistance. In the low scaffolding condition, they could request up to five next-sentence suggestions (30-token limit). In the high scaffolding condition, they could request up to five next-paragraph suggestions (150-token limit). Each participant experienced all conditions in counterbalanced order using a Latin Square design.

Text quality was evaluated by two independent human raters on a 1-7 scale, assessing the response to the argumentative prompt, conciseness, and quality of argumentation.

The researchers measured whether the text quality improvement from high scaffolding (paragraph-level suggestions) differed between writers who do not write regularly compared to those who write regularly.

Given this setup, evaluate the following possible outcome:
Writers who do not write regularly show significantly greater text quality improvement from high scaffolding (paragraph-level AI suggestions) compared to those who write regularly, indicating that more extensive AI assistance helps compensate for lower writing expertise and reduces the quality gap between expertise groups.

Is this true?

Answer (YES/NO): YES